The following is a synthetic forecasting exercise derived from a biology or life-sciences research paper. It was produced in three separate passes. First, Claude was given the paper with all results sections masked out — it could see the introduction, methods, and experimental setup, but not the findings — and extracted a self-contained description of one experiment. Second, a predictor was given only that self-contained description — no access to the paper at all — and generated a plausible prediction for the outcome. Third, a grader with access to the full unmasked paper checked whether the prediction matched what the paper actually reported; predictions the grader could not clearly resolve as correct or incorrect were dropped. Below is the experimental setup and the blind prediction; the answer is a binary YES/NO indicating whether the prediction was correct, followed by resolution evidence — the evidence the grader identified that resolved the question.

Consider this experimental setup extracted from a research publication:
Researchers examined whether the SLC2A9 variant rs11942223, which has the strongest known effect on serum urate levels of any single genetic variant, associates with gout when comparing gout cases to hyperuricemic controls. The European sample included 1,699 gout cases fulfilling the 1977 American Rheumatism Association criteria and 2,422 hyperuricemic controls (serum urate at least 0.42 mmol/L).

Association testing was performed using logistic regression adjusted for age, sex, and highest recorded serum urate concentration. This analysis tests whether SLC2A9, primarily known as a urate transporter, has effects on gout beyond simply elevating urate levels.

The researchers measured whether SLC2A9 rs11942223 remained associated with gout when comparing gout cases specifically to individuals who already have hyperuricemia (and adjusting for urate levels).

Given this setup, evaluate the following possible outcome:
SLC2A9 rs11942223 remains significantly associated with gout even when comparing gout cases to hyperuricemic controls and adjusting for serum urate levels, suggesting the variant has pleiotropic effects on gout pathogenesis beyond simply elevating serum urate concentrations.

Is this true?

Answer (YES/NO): YES